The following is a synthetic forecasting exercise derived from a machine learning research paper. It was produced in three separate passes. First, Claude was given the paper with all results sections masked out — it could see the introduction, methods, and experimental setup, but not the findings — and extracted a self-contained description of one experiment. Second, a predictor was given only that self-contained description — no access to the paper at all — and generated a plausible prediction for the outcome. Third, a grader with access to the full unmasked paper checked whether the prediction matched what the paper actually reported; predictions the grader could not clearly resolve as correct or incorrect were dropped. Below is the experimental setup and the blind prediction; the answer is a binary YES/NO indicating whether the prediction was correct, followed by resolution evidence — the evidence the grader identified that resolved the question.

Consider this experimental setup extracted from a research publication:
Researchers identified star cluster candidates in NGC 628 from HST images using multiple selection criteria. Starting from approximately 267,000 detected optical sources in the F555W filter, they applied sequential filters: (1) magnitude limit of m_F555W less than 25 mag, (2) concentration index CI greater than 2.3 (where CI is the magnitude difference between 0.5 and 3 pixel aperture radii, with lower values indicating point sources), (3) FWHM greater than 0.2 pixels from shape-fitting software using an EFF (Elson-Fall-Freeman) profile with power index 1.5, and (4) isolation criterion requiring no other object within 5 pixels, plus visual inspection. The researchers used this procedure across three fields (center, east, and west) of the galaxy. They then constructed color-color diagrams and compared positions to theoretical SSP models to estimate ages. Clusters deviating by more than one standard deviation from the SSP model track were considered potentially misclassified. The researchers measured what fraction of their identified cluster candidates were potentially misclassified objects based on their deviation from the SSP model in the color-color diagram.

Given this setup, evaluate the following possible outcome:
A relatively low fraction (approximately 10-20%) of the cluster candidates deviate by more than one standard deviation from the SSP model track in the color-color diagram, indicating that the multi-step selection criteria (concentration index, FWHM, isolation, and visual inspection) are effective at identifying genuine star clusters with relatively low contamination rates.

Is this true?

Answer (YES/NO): YES